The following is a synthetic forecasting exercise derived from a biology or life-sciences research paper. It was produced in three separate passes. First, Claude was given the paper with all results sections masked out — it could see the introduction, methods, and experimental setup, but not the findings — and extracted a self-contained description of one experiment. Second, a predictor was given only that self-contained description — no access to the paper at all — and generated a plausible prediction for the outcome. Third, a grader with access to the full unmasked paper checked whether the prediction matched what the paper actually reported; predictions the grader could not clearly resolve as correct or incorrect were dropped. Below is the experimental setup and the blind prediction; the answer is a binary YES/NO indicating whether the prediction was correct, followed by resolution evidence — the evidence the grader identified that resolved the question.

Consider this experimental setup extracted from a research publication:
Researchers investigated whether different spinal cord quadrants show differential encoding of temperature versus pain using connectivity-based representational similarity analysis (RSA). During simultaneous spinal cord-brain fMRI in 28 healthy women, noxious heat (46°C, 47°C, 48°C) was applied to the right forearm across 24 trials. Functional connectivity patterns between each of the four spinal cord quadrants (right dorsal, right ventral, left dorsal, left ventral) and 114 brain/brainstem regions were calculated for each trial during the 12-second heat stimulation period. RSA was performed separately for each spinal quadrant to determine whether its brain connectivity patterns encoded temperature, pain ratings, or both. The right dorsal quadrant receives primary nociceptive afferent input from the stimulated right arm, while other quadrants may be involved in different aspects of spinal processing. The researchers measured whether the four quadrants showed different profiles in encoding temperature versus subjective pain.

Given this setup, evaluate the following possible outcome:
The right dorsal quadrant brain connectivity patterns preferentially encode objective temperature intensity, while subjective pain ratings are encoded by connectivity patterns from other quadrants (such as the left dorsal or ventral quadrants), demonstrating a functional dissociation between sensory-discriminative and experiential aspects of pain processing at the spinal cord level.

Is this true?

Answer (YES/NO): NO